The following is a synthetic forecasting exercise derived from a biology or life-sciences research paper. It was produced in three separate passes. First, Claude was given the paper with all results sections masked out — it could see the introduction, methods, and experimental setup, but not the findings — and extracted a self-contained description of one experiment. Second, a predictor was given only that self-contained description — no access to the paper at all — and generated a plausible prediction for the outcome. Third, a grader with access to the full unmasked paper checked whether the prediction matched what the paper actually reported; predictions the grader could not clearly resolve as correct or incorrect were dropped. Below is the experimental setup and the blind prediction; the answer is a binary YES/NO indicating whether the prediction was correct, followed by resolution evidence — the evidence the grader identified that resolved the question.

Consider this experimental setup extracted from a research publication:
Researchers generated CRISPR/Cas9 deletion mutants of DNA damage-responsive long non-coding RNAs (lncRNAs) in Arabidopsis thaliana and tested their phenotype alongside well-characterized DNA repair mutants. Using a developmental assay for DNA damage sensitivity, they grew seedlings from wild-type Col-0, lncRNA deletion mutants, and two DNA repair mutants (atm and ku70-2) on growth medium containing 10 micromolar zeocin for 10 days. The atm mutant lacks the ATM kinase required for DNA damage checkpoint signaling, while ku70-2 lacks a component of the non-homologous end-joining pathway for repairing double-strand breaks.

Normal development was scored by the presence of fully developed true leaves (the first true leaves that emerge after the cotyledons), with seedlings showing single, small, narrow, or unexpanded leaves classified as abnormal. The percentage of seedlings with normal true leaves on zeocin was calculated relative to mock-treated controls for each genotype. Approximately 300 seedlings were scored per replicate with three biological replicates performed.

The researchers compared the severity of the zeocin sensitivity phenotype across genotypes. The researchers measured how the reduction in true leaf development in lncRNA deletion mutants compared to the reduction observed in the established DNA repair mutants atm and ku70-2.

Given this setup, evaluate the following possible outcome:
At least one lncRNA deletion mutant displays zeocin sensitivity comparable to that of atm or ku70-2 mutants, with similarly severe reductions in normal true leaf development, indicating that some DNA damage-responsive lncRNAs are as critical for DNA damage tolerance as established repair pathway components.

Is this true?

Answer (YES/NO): NO